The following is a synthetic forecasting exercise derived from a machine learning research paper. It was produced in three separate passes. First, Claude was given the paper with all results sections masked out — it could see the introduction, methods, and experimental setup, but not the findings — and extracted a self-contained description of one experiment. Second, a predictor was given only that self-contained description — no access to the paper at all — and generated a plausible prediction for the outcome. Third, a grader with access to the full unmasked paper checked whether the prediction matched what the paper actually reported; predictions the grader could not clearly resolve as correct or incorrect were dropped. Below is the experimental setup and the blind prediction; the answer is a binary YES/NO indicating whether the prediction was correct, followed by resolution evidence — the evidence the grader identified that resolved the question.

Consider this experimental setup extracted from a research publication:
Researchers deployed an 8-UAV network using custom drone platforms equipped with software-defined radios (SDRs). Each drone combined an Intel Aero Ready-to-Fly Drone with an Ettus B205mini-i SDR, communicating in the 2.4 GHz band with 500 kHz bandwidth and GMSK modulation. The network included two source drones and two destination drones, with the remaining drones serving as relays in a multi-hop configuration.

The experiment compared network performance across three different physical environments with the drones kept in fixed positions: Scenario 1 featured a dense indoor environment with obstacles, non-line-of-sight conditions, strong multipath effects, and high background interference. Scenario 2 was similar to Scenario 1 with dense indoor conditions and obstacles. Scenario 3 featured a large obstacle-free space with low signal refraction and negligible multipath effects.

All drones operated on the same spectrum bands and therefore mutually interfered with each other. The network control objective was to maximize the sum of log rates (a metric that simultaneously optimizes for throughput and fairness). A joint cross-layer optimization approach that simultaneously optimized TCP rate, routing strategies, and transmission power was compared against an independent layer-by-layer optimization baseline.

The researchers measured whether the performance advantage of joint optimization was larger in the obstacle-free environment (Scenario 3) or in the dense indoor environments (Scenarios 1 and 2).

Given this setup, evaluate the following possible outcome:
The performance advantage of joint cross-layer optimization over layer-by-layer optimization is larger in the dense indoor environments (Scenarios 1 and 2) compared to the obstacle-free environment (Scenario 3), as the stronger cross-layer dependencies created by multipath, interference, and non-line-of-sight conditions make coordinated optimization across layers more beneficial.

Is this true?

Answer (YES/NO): NO